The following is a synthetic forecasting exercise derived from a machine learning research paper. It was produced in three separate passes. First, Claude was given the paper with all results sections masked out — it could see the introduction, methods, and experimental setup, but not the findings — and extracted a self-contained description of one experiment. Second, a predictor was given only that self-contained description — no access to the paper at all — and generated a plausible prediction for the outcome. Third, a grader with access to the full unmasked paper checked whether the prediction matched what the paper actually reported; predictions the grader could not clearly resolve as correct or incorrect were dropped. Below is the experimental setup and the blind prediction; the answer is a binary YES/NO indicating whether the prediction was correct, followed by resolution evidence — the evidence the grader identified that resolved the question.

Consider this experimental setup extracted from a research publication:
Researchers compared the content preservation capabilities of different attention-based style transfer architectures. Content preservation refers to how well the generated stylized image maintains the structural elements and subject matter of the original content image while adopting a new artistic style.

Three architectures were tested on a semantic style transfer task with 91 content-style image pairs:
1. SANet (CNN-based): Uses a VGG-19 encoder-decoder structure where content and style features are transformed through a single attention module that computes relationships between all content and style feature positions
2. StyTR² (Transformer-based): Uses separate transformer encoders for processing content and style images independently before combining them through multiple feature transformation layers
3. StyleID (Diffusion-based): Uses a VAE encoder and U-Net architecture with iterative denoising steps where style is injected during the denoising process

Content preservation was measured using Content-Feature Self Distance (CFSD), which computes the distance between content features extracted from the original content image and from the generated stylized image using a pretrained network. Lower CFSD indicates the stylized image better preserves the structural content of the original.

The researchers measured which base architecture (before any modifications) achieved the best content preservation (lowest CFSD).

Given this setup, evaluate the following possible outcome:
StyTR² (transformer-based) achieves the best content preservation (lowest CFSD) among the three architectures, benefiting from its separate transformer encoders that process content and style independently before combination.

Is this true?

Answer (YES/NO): YES